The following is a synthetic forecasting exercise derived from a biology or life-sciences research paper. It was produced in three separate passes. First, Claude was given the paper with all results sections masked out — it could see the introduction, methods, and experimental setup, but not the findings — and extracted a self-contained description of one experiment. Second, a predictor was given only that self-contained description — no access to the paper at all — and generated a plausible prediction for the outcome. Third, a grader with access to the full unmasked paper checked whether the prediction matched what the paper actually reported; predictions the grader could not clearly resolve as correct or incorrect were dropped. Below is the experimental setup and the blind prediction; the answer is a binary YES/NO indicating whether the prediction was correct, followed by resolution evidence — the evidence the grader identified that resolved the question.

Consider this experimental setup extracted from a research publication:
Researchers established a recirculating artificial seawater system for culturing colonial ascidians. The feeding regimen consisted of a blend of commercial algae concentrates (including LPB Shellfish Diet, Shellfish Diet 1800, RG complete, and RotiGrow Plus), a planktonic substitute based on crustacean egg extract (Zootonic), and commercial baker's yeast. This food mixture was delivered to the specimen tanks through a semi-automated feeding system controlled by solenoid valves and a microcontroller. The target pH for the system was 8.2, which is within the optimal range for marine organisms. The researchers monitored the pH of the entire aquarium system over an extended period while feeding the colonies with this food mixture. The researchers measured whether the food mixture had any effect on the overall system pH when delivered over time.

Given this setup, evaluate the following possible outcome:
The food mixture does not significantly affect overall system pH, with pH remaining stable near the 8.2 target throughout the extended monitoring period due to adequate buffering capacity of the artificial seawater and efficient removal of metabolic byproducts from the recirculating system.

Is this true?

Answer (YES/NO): NO